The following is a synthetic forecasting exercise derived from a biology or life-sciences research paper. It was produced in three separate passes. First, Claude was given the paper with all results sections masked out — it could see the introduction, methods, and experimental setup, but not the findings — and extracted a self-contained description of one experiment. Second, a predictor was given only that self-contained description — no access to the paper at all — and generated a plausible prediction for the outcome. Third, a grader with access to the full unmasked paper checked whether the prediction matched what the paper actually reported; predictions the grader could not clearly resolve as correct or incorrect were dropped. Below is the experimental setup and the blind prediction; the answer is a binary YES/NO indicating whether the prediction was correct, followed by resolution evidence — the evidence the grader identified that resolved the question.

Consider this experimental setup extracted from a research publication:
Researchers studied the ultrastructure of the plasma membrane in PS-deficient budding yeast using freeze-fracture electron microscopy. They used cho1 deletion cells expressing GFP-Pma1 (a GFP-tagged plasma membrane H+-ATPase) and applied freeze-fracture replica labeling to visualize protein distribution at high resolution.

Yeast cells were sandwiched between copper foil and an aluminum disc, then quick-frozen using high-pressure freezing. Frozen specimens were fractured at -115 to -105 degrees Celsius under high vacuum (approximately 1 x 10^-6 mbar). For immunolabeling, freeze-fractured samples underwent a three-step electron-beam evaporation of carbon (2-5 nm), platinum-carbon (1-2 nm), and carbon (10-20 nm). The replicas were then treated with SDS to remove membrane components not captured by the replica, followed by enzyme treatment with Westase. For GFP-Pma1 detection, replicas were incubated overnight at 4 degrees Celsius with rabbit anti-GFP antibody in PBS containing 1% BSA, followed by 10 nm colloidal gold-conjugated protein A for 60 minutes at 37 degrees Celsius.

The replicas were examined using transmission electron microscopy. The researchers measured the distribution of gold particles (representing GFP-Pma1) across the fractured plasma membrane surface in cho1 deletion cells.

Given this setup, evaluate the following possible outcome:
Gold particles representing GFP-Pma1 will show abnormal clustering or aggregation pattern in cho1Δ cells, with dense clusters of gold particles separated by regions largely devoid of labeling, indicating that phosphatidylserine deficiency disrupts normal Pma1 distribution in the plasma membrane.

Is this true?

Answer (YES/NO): NO